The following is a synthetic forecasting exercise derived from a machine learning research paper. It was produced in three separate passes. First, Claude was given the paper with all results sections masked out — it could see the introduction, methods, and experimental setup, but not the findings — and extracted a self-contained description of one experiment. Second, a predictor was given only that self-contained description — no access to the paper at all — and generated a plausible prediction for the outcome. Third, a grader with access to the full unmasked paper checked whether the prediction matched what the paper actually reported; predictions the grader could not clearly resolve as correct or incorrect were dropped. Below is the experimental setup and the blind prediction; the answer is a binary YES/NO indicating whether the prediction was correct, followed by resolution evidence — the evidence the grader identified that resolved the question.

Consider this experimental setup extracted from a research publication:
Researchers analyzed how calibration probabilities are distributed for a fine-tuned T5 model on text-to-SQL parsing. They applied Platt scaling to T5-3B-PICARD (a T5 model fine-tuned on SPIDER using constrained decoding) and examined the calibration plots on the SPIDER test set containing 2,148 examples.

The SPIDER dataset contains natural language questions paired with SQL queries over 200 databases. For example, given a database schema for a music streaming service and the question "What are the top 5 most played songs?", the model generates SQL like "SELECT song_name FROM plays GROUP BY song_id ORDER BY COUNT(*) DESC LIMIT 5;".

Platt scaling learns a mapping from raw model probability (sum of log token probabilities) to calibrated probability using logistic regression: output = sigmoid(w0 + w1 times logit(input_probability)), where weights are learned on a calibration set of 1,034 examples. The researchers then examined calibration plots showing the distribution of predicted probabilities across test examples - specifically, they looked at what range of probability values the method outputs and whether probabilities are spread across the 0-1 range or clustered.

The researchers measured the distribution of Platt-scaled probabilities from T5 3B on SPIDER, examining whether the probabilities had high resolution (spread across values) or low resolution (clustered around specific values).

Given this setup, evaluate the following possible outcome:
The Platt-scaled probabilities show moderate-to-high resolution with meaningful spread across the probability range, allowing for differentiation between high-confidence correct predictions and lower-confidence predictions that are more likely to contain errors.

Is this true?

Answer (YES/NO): NO